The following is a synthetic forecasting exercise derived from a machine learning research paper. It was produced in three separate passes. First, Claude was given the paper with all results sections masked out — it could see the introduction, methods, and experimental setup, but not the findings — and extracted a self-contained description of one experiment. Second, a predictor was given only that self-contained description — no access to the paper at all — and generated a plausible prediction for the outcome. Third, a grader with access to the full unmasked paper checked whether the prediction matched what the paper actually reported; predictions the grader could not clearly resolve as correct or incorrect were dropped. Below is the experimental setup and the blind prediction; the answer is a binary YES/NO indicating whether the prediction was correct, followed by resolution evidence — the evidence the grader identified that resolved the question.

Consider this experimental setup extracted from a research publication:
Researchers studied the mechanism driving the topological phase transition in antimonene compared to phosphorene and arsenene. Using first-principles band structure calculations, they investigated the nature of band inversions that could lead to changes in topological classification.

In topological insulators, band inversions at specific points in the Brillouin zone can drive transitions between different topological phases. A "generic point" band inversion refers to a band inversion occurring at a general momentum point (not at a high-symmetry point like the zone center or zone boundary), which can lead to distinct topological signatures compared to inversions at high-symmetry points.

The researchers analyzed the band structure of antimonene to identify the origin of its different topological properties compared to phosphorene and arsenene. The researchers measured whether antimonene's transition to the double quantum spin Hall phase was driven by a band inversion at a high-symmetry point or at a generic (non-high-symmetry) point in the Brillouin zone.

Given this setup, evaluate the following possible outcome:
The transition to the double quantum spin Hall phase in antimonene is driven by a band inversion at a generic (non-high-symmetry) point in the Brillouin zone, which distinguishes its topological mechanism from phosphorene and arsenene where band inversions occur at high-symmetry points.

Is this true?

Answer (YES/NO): NO